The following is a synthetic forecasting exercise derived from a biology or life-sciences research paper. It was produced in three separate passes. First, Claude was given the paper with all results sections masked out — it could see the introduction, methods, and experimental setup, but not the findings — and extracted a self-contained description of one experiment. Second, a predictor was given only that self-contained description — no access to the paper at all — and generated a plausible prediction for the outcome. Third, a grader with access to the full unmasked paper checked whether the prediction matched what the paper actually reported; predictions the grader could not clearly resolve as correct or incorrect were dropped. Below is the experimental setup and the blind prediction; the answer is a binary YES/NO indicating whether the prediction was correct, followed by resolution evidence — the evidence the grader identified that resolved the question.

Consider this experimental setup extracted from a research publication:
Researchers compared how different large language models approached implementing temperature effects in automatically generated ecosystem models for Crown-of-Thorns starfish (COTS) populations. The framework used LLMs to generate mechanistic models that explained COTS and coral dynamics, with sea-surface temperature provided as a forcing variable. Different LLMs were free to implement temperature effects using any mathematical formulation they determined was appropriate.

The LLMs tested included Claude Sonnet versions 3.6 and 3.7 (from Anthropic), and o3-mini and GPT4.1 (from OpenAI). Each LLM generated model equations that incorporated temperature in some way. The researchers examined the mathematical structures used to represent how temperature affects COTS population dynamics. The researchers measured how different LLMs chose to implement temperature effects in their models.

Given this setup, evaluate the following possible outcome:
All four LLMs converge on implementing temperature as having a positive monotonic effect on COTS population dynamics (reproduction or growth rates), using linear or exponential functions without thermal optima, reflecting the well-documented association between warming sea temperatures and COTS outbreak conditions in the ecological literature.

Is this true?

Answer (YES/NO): NO